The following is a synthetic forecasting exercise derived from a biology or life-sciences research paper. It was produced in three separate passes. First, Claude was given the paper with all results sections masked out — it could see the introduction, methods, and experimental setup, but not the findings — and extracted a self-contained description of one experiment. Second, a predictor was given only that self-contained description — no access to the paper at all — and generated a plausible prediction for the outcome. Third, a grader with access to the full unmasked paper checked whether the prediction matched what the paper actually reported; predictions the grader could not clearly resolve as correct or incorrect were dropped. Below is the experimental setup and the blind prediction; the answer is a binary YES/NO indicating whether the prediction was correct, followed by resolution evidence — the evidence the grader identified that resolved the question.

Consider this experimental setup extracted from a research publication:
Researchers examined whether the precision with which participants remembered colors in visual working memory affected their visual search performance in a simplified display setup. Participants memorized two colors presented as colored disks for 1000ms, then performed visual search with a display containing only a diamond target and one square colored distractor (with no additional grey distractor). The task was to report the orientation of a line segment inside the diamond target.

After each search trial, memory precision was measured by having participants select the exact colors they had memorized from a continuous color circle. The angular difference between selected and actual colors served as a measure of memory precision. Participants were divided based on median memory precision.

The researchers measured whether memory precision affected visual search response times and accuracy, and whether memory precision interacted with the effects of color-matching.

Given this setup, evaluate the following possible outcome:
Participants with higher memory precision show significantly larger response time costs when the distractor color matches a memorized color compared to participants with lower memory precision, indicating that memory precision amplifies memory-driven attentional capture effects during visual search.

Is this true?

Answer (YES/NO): NO